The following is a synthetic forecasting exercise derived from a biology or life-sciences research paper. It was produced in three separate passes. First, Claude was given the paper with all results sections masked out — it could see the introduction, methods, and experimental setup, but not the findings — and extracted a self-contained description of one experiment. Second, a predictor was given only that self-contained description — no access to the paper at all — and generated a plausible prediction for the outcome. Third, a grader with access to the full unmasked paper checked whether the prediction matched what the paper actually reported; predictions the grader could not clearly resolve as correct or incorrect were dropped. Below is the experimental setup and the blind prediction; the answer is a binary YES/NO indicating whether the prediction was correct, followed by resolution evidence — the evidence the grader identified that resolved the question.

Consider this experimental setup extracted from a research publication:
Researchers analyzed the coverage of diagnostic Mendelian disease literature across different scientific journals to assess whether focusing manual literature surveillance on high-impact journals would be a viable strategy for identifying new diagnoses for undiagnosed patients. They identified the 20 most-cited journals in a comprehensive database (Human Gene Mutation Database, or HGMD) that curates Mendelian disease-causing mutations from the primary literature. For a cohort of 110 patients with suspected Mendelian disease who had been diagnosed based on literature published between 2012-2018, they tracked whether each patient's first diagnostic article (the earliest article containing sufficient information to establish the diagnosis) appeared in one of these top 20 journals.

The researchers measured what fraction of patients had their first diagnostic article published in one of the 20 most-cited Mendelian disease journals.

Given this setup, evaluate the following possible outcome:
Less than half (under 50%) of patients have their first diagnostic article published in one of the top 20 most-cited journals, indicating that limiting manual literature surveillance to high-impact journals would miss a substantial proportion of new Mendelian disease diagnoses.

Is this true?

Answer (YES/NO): NO